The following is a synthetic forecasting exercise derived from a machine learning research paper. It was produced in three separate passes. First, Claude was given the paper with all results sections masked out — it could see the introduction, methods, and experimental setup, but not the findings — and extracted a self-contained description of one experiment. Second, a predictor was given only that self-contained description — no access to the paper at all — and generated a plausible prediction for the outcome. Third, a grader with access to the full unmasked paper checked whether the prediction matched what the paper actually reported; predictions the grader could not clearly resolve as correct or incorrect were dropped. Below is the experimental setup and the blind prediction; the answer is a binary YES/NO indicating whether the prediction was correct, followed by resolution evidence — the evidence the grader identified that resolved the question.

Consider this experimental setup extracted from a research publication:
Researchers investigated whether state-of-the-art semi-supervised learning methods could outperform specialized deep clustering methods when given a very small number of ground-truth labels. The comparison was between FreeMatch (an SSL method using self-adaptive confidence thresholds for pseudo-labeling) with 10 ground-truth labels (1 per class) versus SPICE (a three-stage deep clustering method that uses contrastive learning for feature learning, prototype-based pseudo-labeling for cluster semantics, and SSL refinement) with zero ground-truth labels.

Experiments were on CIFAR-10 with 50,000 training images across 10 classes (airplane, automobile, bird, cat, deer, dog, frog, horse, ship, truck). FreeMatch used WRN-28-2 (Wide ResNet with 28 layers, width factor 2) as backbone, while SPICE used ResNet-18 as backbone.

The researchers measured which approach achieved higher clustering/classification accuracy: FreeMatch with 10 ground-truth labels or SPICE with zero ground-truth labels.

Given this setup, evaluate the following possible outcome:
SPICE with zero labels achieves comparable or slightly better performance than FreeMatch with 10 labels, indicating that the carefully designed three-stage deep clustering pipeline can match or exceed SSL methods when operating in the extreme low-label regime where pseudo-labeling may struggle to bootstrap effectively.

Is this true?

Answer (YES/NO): NO